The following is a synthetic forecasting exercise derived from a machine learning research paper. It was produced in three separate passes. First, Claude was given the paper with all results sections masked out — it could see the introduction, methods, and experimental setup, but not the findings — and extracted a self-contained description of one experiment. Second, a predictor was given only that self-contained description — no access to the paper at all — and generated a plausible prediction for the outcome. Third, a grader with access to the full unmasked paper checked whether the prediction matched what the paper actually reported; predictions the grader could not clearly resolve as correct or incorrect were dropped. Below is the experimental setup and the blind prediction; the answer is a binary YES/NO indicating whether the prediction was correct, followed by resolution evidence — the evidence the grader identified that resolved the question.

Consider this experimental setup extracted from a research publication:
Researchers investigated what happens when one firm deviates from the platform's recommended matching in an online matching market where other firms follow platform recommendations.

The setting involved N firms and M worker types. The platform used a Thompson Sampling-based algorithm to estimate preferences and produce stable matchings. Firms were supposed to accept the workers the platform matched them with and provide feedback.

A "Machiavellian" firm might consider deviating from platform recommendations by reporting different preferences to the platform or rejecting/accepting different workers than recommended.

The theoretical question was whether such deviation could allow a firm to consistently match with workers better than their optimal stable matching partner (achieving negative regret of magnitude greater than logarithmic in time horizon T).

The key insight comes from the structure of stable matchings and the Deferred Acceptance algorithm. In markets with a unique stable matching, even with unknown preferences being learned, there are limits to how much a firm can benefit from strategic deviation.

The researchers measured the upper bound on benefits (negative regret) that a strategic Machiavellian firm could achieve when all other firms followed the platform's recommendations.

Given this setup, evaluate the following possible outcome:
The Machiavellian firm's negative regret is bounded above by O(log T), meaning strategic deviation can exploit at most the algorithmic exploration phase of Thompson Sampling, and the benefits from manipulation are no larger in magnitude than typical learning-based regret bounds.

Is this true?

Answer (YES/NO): YES